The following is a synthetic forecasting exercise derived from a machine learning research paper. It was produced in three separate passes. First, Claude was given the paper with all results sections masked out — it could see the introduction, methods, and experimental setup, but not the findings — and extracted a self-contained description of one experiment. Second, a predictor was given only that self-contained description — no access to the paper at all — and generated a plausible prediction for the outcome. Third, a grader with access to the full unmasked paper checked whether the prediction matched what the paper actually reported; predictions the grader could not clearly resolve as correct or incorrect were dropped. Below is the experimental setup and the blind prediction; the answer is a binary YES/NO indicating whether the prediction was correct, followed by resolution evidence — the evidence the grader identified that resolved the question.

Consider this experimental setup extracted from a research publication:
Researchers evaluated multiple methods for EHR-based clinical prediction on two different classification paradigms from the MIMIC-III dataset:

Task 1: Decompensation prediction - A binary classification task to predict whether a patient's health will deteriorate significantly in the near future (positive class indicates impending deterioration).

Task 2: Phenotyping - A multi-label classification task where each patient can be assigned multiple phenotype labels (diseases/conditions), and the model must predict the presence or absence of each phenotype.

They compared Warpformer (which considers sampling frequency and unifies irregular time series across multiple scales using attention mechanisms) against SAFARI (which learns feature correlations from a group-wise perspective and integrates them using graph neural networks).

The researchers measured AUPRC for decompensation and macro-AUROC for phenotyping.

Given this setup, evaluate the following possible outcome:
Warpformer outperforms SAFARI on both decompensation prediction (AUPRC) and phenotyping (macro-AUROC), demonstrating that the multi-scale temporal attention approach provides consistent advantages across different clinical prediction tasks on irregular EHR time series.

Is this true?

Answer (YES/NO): YES